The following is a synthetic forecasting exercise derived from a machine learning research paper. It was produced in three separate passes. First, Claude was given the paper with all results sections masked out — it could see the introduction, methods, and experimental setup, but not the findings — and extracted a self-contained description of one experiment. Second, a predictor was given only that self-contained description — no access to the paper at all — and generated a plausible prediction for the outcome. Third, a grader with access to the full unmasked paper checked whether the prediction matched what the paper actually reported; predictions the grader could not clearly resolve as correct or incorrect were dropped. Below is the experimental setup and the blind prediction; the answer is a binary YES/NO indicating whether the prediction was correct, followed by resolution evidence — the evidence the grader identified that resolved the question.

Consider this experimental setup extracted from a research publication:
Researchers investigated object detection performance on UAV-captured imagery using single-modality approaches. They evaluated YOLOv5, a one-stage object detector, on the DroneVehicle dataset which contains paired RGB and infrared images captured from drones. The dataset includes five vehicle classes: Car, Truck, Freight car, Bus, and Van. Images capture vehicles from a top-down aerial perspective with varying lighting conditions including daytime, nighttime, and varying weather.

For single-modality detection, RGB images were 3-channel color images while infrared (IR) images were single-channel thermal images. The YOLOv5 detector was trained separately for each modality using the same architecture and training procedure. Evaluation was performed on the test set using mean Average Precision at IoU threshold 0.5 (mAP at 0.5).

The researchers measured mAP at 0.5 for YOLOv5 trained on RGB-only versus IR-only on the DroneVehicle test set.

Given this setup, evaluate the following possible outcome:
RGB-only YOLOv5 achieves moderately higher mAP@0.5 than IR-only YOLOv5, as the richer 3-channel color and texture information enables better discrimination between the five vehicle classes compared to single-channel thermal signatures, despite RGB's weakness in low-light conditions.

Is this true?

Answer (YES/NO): NO